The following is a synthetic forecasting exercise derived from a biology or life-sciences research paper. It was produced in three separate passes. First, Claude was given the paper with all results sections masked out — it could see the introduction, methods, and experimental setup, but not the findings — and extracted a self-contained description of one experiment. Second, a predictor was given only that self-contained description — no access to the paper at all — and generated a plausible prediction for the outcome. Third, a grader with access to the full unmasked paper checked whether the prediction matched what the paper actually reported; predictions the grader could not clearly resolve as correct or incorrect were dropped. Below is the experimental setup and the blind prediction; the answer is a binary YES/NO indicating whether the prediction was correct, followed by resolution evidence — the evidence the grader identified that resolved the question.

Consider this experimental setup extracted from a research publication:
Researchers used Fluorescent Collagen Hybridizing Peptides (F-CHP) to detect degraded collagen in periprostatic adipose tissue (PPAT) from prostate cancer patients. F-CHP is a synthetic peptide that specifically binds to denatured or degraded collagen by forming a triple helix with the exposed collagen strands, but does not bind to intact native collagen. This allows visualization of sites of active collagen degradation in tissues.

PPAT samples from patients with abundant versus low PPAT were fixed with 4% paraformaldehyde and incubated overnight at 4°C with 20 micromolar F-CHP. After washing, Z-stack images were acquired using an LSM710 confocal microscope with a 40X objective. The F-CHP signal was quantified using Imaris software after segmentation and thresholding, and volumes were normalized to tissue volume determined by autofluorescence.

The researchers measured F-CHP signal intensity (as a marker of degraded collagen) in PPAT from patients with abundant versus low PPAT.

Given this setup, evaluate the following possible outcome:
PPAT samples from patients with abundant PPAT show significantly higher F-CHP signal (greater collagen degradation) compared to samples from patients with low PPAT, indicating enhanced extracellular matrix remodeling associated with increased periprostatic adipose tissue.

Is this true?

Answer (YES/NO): YES